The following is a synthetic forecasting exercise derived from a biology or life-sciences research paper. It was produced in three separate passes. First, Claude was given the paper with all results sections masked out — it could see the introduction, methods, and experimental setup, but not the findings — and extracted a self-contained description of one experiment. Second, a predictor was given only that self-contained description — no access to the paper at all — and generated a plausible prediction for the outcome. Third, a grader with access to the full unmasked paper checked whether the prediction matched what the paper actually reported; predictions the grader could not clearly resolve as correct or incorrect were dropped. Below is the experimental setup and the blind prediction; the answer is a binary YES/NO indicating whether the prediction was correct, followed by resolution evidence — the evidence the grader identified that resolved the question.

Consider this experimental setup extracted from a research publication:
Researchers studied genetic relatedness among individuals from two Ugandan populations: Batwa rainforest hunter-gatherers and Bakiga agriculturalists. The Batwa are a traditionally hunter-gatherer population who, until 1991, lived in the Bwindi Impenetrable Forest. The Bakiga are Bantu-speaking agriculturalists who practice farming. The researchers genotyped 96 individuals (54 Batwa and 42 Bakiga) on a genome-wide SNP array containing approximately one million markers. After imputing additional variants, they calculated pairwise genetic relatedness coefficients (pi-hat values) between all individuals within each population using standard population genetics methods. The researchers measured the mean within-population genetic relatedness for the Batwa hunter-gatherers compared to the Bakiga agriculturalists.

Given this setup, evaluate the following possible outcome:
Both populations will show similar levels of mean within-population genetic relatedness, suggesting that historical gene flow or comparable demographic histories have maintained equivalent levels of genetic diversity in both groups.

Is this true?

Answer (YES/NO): NO